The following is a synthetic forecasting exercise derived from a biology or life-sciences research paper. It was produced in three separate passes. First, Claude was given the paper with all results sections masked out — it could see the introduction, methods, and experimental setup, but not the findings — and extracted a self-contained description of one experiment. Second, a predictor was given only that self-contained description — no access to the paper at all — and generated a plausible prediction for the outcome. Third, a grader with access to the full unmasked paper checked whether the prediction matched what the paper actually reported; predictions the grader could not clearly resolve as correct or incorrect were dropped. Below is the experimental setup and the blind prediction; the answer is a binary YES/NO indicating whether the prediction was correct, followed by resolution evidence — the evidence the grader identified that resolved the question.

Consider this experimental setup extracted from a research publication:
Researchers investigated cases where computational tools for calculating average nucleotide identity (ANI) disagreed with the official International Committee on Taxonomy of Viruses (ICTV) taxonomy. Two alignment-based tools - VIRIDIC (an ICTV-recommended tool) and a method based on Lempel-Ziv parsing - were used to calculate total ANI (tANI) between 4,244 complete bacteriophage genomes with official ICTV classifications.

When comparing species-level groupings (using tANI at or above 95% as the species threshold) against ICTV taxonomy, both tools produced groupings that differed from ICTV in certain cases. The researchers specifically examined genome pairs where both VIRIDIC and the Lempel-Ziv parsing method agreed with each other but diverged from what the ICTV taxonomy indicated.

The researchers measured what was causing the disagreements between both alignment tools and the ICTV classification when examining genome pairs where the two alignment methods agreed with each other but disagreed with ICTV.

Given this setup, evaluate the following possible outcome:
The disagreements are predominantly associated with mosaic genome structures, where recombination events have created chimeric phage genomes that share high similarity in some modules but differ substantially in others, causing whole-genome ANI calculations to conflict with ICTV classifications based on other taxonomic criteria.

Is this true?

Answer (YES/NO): NO